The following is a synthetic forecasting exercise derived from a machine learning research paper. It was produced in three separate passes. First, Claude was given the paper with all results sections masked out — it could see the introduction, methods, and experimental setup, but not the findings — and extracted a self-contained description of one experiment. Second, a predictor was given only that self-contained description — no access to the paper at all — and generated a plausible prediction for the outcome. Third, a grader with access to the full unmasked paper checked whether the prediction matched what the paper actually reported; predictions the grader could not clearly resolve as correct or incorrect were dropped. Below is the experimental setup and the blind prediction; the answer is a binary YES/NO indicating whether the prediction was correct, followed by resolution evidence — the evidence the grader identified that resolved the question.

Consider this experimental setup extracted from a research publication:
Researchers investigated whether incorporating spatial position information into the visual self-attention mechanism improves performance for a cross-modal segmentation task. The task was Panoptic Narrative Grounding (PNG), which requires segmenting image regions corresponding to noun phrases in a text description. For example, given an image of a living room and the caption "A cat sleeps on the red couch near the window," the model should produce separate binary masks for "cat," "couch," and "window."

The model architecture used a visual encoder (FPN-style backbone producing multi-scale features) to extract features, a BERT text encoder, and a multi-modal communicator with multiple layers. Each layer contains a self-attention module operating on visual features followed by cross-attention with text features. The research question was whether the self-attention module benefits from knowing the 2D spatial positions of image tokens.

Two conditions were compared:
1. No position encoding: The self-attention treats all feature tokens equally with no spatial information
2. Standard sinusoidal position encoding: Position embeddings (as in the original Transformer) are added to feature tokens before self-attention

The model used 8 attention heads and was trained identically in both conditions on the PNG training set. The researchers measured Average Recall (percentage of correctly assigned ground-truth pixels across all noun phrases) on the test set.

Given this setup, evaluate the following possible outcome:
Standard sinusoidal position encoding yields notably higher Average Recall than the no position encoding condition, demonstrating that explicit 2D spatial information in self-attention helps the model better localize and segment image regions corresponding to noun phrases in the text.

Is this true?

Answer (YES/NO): YES